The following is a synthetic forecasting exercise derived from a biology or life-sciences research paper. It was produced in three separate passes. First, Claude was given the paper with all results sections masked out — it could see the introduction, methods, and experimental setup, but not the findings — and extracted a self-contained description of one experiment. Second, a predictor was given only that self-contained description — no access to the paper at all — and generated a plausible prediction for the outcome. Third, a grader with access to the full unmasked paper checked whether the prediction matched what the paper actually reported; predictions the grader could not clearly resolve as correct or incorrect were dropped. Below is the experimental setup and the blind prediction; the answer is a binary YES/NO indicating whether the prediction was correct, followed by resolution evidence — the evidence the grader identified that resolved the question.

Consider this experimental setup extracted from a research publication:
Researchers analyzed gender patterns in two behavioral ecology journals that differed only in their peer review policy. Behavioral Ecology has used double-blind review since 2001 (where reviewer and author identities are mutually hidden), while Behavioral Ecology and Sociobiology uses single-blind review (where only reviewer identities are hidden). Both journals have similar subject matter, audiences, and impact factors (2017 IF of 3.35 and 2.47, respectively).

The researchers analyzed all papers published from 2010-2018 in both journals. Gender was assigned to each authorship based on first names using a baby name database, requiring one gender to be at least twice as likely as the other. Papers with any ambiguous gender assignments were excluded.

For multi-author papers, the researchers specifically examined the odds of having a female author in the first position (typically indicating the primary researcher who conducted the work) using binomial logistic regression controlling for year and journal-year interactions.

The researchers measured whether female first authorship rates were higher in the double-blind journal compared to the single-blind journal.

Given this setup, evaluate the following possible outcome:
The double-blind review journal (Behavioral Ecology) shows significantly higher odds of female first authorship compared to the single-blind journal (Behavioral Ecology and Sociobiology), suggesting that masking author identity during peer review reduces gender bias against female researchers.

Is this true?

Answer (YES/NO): NO